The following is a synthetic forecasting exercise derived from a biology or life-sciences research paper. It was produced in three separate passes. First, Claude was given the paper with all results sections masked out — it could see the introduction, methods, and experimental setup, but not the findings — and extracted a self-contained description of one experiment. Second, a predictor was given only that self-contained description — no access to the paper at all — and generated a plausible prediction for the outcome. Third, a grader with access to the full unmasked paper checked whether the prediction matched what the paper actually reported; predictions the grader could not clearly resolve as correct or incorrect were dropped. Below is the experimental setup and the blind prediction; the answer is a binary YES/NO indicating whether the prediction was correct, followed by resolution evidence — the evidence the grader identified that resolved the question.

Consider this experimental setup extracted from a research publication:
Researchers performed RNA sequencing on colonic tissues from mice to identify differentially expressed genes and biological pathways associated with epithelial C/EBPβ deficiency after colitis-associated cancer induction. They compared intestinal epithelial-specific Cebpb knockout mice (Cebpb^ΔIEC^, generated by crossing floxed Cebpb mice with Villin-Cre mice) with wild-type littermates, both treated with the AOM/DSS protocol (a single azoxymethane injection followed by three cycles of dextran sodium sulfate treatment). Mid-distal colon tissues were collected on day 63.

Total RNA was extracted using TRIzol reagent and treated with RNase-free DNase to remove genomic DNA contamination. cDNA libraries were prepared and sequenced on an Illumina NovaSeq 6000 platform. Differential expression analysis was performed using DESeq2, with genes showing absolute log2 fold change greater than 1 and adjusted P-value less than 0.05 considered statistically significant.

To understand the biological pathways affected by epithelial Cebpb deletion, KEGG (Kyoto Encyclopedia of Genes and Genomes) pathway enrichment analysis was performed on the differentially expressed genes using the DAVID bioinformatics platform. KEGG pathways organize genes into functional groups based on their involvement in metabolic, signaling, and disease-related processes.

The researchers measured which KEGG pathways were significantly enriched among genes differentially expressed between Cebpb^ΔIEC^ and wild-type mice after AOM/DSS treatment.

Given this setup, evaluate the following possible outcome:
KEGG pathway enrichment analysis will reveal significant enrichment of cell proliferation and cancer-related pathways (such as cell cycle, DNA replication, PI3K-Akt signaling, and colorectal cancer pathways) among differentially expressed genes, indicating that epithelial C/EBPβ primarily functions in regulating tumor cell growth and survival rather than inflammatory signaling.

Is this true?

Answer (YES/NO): NO